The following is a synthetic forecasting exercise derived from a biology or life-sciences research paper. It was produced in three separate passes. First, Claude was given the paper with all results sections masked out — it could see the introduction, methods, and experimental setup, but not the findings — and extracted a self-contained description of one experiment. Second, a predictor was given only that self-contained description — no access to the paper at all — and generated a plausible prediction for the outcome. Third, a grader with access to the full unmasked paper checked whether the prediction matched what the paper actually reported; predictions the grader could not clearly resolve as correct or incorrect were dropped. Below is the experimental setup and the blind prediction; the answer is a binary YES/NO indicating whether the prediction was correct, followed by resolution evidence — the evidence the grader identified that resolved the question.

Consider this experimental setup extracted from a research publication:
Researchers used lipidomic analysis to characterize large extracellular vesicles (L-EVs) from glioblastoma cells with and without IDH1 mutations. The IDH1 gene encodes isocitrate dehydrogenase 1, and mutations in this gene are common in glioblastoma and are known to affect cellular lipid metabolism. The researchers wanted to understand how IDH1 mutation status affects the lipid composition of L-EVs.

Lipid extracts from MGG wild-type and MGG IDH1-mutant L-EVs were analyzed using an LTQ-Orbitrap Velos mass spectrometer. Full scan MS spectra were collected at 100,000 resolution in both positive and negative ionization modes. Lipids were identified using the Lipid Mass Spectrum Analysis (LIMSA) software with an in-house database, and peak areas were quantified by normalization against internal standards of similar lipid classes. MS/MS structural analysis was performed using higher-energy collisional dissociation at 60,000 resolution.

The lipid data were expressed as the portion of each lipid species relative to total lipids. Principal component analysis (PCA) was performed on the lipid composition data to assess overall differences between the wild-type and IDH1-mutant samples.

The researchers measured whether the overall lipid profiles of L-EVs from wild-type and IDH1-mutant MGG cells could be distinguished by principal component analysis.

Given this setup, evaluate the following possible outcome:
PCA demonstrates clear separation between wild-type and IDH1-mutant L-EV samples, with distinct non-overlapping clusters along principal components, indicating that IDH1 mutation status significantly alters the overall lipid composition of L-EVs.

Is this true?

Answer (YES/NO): YES